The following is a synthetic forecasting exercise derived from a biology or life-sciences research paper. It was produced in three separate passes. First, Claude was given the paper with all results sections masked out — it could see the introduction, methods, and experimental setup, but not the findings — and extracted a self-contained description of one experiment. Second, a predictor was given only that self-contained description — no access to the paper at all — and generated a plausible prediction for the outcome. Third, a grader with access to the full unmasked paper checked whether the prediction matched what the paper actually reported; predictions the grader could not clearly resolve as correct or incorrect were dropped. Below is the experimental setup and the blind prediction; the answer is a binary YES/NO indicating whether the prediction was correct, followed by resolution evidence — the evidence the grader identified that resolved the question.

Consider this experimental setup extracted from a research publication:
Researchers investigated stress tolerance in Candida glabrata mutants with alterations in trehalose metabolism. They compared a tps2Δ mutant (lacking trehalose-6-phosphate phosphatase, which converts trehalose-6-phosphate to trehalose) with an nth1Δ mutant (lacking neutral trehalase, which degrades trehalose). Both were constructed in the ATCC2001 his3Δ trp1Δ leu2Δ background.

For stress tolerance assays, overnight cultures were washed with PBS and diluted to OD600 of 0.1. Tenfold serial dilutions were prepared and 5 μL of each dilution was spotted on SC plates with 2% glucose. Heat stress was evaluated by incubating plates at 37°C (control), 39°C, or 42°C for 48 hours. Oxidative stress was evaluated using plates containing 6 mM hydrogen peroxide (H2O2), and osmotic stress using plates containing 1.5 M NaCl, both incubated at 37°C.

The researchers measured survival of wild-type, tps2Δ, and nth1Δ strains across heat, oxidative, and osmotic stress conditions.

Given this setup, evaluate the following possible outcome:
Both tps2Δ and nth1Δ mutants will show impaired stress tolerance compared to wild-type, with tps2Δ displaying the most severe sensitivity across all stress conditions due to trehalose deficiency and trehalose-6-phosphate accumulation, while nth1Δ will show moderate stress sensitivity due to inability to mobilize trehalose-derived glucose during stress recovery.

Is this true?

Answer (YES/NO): NO